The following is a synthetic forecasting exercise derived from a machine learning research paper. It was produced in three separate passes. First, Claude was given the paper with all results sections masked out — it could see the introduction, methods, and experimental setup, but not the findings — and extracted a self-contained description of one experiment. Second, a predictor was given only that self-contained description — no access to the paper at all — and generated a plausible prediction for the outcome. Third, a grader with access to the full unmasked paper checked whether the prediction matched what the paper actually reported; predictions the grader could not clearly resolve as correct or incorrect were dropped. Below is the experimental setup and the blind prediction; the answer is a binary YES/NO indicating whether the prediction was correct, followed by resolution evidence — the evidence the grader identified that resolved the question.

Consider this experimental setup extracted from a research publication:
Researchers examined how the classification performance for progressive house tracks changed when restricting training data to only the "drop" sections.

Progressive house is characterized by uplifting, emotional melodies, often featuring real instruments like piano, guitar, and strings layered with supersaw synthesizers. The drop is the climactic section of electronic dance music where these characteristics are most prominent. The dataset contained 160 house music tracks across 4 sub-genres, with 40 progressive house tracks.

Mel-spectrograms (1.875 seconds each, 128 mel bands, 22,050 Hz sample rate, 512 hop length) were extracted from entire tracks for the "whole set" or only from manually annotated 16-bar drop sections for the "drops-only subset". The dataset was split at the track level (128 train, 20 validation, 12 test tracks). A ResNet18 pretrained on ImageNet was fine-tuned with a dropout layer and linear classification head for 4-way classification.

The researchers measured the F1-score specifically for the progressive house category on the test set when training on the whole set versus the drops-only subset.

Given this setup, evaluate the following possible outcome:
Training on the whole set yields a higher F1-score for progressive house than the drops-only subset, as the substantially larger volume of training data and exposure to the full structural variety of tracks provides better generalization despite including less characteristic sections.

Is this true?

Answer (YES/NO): NO